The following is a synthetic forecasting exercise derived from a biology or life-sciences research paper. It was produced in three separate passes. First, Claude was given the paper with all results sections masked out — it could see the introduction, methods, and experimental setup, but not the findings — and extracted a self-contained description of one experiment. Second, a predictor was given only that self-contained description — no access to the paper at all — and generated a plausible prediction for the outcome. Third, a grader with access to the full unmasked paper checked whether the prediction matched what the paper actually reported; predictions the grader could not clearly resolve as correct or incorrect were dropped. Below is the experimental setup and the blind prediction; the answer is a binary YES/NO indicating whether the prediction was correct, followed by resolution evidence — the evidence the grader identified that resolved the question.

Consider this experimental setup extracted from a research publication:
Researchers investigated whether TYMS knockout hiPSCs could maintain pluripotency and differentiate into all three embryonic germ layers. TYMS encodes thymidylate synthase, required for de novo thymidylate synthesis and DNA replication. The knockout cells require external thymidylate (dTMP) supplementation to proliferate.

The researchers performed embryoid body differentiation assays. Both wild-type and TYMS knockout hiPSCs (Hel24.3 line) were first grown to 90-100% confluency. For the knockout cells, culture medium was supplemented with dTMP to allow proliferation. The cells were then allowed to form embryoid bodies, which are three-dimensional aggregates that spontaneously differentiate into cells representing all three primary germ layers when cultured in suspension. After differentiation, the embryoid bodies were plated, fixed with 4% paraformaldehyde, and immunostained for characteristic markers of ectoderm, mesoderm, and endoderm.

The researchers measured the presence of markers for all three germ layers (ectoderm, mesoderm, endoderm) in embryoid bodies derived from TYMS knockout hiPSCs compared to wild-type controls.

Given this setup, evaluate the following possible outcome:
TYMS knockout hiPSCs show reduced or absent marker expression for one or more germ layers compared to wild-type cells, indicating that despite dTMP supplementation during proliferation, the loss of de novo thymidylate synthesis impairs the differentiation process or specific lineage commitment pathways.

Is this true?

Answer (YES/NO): NO